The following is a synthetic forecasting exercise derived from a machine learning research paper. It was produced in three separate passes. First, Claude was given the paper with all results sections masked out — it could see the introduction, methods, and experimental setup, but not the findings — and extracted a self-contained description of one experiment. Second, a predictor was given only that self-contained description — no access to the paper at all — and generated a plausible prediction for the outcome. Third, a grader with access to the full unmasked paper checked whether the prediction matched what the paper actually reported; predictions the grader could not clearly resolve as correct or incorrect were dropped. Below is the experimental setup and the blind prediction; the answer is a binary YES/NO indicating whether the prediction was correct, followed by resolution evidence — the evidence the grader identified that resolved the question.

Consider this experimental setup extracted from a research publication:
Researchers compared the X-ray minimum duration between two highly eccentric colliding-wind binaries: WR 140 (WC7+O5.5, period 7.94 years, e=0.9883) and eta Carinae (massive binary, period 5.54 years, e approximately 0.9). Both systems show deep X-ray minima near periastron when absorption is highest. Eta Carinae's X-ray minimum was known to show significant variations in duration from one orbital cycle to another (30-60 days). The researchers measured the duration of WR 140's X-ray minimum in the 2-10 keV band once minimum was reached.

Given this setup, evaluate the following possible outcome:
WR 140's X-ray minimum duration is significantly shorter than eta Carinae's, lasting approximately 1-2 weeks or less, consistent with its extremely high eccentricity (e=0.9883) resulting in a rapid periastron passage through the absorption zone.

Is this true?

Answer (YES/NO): YES